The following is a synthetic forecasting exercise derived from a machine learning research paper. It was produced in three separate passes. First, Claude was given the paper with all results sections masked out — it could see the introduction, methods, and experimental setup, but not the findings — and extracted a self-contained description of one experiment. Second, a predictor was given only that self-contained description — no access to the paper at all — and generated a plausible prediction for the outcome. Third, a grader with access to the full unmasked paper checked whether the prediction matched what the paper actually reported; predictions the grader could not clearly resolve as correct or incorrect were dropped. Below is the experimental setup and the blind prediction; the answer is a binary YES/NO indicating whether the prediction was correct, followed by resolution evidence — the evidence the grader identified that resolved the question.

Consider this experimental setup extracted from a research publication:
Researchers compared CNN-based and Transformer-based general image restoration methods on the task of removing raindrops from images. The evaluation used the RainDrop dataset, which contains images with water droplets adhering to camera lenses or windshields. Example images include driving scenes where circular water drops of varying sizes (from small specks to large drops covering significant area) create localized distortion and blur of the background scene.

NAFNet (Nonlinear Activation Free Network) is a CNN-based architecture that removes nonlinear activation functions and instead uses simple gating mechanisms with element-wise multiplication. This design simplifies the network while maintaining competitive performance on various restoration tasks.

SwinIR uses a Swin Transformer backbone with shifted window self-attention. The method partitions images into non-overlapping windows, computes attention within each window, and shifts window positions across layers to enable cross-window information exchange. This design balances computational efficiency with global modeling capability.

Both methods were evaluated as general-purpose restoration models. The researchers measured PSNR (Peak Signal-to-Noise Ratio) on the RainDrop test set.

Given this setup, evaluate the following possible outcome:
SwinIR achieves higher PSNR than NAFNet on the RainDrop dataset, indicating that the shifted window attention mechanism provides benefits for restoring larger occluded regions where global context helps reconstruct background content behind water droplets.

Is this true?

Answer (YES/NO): YES